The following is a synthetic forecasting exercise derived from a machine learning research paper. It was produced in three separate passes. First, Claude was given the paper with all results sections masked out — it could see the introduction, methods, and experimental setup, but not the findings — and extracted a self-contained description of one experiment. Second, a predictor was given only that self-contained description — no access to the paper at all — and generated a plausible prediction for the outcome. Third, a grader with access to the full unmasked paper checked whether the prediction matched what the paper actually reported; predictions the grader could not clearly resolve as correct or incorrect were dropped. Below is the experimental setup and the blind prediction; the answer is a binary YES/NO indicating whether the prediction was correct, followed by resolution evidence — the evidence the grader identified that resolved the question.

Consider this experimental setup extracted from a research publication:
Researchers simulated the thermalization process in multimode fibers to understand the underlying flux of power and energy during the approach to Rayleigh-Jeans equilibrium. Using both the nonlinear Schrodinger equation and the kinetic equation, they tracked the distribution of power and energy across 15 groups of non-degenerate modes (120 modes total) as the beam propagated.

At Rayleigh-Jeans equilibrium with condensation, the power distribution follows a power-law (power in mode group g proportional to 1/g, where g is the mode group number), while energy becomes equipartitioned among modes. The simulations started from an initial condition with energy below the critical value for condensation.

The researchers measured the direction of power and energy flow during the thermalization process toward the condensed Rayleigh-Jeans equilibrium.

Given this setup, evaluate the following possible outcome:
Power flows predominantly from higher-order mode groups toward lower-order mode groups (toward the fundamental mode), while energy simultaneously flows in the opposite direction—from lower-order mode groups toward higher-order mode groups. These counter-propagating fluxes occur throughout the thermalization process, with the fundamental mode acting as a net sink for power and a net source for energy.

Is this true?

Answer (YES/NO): YES